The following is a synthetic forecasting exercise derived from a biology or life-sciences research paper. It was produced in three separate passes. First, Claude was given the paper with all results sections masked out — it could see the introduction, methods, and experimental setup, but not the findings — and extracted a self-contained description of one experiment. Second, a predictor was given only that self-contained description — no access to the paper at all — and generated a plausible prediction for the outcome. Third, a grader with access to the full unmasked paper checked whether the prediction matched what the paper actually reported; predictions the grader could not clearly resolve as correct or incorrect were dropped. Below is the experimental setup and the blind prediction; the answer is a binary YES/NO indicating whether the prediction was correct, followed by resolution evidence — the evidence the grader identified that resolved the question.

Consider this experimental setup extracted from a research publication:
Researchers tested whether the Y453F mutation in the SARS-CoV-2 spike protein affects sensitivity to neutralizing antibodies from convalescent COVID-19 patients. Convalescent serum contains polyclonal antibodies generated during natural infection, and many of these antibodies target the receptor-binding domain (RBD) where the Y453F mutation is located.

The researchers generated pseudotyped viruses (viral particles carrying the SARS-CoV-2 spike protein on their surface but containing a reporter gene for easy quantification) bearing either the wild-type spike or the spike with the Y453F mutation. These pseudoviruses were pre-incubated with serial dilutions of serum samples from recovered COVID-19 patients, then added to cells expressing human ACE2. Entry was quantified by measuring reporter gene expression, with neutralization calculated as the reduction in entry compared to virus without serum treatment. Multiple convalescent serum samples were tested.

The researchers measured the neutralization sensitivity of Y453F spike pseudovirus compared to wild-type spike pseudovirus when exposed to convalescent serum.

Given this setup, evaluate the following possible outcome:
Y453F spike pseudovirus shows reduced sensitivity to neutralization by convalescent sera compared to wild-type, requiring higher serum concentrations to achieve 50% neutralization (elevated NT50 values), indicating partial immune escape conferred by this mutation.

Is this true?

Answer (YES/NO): YES